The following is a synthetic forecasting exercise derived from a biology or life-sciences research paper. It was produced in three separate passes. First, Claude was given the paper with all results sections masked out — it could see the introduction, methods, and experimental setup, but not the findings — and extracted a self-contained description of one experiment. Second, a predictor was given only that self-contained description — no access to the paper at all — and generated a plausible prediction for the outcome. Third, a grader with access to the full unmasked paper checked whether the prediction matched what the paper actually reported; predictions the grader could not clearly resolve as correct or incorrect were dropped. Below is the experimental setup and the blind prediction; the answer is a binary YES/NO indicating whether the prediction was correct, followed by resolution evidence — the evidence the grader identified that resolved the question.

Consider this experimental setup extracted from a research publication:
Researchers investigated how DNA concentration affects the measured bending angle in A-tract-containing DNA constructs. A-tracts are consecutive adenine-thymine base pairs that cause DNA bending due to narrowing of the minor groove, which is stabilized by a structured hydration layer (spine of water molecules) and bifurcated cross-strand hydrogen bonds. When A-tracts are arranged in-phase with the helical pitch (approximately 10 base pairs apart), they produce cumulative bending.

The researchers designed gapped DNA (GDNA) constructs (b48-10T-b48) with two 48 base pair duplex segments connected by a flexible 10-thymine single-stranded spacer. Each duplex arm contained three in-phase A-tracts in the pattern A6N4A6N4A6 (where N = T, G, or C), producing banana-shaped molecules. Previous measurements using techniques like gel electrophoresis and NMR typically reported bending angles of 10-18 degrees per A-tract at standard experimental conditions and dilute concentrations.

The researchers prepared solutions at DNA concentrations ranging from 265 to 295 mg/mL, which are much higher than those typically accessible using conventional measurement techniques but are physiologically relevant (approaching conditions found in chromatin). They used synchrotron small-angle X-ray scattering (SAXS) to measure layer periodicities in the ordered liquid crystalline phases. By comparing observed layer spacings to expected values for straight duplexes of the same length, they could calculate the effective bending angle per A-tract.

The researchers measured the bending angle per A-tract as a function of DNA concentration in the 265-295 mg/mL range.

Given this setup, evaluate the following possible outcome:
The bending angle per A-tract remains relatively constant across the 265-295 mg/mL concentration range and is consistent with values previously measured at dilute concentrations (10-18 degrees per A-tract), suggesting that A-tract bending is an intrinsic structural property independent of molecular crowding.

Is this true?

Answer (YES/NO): NO